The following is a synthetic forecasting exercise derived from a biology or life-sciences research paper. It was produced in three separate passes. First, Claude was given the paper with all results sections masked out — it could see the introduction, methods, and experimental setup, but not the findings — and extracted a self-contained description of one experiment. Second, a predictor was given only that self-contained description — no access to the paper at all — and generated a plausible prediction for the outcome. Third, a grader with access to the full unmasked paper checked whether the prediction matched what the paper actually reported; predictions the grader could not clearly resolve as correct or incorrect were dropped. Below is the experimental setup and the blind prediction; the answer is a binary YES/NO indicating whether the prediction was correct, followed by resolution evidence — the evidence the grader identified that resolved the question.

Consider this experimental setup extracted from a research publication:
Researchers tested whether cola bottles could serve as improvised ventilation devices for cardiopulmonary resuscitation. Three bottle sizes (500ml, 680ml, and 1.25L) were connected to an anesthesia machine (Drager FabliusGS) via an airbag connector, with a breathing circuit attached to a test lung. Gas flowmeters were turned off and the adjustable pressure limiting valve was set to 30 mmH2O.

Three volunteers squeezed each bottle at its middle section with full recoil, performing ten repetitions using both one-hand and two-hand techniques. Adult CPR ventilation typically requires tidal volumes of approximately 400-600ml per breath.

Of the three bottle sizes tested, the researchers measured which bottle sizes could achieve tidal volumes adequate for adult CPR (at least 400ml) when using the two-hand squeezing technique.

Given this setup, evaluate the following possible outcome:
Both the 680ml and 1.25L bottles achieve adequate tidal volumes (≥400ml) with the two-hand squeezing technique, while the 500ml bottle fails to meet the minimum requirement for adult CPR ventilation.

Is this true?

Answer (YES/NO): NO